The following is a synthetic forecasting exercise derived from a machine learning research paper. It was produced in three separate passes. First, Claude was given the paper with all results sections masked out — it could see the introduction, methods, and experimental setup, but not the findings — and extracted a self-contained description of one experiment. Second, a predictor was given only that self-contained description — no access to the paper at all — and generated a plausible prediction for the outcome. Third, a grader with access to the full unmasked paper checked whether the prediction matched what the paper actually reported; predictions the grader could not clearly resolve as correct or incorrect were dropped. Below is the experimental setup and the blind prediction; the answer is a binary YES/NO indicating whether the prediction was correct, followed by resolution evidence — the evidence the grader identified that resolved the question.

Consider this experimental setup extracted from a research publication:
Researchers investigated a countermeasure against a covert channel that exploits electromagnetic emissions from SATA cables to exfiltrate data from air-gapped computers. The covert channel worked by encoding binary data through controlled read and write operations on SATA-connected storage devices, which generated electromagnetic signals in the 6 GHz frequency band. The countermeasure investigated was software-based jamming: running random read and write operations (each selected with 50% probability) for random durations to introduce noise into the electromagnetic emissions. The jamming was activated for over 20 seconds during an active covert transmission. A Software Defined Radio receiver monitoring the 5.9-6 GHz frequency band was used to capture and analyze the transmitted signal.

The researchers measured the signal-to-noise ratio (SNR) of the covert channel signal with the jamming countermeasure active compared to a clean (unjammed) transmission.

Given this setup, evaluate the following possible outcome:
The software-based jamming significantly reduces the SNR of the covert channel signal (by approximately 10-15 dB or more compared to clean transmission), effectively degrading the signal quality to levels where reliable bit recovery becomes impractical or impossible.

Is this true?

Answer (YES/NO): YES